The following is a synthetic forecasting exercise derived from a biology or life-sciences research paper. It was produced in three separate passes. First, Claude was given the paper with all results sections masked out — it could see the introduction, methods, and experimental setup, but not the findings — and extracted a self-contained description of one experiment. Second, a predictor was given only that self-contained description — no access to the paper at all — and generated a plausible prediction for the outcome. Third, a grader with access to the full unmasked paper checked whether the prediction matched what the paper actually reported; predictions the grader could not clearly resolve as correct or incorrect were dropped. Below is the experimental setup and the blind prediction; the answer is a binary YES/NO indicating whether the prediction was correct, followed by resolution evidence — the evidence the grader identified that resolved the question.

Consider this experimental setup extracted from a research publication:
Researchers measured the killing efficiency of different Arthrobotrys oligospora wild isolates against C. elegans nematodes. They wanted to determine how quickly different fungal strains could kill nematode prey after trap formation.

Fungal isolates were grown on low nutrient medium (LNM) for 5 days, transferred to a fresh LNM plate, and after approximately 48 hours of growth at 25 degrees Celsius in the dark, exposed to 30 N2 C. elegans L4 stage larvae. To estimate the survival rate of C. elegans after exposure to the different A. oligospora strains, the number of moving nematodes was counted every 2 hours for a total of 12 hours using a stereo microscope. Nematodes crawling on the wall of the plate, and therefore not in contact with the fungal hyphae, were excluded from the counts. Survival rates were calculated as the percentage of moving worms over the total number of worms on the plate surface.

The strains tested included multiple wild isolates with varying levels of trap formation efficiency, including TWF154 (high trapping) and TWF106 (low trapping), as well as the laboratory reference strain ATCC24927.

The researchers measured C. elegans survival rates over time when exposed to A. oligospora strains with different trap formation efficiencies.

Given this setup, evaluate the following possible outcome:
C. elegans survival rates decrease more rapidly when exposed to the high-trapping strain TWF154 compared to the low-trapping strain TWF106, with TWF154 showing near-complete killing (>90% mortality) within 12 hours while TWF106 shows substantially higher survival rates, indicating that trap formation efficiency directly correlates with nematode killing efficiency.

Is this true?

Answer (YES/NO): NO